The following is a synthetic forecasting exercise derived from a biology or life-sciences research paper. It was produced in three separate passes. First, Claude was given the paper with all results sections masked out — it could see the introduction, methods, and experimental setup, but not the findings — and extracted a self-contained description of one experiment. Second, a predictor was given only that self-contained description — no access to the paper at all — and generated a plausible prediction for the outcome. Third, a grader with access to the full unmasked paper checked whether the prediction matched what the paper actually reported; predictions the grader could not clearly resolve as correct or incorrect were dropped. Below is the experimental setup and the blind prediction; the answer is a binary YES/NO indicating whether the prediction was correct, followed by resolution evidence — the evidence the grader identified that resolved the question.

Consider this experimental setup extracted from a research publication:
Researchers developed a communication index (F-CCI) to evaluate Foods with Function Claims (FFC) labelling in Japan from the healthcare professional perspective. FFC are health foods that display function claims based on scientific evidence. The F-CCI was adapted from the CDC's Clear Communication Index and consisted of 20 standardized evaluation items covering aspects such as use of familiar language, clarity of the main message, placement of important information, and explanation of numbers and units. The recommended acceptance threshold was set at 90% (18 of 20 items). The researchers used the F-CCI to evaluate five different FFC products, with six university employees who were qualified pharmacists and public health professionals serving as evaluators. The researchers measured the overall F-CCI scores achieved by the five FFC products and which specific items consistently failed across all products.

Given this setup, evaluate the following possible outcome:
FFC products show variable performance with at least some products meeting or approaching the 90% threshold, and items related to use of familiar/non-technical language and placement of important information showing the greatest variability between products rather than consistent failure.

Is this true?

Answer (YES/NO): NO